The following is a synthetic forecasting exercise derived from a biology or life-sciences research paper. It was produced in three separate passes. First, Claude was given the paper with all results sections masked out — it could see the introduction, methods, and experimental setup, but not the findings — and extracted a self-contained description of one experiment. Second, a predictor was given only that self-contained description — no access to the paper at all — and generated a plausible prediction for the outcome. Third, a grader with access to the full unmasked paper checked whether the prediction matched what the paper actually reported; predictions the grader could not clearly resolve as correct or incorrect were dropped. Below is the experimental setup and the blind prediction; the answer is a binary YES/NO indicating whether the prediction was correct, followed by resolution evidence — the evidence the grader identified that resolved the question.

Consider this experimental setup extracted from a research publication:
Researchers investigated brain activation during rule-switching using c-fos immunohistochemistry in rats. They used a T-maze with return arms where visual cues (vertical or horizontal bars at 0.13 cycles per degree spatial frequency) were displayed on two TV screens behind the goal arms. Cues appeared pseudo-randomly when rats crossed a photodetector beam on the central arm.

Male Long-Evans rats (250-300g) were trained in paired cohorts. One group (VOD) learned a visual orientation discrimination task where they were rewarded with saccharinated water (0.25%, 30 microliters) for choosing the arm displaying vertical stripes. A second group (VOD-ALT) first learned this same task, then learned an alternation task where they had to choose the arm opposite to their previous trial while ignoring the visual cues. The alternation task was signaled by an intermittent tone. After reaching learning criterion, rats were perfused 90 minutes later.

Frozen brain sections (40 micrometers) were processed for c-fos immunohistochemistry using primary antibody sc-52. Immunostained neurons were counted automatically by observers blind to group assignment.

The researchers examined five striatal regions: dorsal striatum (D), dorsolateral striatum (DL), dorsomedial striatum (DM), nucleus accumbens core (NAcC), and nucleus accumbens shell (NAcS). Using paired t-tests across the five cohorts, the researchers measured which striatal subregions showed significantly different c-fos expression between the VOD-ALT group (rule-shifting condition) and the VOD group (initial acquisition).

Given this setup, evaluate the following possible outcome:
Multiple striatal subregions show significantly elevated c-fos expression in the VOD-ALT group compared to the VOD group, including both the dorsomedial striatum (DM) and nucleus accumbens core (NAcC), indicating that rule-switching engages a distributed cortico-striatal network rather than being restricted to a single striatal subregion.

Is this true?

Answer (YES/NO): YES